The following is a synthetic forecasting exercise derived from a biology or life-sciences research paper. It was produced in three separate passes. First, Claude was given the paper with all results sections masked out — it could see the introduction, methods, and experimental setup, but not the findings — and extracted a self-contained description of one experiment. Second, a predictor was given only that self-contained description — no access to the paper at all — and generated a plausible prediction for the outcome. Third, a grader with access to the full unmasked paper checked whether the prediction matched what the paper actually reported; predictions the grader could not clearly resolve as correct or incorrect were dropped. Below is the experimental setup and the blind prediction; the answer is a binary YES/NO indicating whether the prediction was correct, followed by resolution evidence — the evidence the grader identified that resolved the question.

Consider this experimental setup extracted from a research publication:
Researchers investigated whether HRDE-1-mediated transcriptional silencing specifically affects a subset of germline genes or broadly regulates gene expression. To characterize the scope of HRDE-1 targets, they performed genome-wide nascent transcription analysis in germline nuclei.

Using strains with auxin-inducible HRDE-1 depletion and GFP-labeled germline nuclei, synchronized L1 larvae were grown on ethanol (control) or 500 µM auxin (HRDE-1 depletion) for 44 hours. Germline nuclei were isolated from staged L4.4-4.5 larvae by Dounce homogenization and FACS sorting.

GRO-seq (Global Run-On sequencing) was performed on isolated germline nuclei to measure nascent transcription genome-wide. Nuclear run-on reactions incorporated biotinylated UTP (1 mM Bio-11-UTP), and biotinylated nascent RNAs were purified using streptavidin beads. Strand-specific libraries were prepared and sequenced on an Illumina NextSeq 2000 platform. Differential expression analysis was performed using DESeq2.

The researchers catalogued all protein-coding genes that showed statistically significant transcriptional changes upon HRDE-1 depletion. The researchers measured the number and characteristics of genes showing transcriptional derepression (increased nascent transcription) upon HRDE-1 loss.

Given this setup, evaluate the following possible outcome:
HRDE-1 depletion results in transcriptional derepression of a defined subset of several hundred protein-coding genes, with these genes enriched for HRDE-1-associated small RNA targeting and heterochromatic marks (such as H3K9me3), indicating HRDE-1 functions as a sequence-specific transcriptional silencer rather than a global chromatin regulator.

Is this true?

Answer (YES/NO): NO